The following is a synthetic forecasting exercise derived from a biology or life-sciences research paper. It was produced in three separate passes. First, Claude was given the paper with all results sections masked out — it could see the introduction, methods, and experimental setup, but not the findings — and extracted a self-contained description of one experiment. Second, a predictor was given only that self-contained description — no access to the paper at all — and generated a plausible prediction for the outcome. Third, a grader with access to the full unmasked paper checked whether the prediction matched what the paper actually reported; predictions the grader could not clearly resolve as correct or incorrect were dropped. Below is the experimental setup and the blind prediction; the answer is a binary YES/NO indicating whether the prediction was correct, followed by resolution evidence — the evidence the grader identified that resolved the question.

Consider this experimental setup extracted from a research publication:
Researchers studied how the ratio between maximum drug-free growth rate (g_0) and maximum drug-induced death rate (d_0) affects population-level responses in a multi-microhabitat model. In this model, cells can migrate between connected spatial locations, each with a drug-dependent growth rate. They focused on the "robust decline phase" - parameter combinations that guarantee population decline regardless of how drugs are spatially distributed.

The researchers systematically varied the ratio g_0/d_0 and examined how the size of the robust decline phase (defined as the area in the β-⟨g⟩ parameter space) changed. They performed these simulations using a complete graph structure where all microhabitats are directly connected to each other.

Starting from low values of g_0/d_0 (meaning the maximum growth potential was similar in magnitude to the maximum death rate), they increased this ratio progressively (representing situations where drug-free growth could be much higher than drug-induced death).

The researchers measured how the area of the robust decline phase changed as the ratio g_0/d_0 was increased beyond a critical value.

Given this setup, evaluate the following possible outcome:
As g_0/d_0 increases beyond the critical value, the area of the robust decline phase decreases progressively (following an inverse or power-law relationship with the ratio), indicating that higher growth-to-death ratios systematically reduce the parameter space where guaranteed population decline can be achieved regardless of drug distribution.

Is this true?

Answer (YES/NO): NO